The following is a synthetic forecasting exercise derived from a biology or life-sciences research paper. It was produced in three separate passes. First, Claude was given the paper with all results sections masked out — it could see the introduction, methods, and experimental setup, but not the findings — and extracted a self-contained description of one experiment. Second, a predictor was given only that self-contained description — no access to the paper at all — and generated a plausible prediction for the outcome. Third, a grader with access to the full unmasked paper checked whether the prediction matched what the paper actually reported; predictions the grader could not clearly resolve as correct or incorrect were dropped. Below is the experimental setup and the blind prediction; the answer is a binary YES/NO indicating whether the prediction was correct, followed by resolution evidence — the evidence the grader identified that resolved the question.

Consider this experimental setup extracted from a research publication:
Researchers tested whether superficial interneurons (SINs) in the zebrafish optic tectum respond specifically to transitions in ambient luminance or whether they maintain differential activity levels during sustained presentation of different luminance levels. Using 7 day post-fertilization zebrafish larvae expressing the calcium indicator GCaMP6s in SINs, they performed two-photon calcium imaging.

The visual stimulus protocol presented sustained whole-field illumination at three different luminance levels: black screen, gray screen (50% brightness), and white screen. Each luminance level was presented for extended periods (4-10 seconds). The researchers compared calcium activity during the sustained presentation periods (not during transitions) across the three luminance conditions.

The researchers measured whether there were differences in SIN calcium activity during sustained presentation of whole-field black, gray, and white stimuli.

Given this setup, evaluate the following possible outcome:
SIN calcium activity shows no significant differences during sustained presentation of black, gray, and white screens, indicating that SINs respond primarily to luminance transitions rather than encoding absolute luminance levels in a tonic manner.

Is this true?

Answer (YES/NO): YES